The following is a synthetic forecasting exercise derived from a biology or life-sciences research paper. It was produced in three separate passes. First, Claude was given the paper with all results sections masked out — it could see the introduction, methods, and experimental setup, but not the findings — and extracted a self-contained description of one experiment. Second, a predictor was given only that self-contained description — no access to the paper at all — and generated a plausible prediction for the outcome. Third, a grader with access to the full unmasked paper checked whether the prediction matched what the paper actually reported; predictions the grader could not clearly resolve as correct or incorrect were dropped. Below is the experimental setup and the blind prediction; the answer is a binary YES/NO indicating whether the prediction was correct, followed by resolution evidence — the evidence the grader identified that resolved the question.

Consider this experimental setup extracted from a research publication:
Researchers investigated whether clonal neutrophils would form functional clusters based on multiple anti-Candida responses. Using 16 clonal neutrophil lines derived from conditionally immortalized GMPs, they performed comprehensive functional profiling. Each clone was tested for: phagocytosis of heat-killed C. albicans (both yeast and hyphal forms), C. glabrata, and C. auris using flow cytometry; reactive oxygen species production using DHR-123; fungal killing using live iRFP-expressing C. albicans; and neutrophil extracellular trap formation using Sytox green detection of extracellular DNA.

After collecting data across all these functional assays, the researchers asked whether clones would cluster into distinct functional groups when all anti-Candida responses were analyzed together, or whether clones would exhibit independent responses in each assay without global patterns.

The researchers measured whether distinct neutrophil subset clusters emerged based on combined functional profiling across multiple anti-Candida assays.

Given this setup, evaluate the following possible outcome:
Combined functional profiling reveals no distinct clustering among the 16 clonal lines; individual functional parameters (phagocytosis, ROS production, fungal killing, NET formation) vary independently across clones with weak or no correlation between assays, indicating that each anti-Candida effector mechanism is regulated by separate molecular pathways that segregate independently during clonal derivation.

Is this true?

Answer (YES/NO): NO